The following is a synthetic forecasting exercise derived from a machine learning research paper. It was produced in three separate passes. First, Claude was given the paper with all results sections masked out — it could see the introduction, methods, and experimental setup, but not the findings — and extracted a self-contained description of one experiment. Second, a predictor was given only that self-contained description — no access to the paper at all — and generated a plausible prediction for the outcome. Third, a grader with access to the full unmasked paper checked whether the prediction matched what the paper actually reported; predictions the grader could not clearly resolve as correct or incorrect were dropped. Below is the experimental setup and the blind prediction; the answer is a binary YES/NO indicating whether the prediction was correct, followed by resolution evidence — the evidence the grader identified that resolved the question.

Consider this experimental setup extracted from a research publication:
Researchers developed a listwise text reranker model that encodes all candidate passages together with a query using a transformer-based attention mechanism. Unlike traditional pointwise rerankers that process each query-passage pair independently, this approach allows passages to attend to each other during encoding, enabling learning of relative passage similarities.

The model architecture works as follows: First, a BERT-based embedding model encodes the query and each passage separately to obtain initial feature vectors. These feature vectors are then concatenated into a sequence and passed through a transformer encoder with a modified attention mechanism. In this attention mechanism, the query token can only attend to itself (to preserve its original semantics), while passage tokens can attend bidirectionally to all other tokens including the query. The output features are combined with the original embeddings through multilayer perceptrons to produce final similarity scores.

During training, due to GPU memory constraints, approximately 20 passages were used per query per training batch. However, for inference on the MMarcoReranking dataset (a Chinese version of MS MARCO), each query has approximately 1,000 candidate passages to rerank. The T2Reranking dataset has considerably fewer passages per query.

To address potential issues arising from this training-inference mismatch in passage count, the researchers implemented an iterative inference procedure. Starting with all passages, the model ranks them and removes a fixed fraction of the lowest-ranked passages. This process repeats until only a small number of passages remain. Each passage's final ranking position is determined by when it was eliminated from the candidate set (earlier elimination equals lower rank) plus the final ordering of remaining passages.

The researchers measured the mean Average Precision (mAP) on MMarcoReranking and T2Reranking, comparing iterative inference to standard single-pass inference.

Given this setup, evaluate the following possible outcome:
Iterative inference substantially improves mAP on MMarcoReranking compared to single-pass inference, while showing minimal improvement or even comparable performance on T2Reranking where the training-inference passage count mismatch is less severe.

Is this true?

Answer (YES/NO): YES